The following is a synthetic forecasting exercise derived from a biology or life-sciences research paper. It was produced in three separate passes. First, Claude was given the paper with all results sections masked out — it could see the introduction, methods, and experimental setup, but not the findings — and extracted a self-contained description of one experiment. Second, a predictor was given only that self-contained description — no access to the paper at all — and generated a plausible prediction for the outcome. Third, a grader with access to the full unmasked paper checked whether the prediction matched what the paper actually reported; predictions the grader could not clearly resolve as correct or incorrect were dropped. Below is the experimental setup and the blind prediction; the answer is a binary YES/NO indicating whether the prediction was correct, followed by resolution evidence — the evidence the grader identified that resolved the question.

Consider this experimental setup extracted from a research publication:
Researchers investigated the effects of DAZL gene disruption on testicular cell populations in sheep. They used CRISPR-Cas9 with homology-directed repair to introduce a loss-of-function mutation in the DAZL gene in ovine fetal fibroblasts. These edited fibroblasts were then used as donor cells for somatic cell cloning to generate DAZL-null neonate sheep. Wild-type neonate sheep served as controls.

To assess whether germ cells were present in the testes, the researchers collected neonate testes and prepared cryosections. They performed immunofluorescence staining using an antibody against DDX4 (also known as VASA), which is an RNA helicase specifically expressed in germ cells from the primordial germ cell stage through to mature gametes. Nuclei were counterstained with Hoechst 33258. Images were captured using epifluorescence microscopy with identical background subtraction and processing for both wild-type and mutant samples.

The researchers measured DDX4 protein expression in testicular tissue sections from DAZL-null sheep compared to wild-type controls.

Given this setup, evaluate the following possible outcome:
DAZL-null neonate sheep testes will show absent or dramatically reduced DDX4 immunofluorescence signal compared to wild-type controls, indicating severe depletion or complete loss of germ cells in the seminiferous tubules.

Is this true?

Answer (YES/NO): YES